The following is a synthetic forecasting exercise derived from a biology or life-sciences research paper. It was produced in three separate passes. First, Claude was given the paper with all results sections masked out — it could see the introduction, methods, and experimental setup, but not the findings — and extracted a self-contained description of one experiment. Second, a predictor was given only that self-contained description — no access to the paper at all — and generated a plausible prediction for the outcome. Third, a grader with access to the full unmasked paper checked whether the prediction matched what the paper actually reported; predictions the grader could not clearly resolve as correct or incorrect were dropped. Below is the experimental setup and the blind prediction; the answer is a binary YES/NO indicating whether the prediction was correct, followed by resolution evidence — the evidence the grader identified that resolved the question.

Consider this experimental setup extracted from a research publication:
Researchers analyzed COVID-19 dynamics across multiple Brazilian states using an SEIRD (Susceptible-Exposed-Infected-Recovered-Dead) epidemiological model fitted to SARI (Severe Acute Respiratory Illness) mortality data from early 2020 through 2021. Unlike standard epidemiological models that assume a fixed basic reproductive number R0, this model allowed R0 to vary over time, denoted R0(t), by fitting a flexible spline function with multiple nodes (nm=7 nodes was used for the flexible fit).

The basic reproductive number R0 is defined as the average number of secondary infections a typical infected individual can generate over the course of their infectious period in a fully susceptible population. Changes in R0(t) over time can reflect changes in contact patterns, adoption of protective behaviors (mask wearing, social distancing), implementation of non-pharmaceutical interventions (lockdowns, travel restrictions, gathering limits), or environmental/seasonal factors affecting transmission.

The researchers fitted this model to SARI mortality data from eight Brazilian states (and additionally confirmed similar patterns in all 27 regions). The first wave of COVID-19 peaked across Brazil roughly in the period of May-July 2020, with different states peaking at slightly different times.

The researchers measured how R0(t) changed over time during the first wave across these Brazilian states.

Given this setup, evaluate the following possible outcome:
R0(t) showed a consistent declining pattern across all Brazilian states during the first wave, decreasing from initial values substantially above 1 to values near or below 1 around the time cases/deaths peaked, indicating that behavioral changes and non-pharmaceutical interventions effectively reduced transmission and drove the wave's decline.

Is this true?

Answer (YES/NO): YES